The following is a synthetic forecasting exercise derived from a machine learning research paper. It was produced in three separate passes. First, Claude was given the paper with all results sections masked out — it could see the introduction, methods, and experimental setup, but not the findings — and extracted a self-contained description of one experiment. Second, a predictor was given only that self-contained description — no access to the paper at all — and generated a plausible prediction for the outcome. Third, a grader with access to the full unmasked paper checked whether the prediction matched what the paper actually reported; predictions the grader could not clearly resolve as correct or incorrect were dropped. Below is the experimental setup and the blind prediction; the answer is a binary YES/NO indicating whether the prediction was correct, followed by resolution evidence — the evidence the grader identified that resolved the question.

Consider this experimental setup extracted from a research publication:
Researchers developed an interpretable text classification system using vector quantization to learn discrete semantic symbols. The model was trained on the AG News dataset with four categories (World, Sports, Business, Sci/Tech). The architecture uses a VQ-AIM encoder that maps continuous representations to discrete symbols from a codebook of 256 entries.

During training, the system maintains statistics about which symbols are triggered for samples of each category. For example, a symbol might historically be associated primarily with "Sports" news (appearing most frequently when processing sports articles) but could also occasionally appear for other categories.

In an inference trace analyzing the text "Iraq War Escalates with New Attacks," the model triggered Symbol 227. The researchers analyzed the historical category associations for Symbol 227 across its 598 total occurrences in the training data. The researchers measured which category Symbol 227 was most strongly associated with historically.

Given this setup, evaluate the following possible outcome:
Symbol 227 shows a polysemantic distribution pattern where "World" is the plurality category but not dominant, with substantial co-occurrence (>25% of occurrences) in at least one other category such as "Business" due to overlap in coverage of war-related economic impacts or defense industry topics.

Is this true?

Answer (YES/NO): NO